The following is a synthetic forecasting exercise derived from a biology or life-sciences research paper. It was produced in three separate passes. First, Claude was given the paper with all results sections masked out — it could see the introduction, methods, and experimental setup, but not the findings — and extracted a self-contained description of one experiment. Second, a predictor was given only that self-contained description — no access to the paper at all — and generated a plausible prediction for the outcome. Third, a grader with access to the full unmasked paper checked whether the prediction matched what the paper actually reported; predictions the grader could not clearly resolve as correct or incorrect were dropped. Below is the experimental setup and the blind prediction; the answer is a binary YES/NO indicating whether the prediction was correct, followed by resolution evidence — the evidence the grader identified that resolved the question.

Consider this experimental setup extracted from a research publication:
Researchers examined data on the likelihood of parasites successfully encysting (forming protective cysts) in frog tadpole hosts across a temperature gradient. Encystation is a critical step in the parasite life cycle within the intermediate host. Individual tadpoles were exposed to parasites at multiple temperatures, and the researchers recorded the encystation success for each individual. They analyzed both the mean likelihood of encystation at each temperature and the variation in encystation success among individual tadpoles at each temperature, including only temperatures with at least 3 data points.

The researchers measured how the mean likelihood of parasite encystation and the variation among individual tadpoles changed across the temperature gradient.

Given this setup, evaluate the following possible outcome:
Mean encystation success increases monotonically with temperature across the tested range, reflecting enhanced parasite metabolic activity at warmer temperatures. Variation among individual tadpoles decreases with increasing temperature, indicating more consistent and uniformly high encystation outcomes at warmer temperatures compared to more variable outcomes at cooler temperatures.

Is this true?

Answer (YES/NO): NO